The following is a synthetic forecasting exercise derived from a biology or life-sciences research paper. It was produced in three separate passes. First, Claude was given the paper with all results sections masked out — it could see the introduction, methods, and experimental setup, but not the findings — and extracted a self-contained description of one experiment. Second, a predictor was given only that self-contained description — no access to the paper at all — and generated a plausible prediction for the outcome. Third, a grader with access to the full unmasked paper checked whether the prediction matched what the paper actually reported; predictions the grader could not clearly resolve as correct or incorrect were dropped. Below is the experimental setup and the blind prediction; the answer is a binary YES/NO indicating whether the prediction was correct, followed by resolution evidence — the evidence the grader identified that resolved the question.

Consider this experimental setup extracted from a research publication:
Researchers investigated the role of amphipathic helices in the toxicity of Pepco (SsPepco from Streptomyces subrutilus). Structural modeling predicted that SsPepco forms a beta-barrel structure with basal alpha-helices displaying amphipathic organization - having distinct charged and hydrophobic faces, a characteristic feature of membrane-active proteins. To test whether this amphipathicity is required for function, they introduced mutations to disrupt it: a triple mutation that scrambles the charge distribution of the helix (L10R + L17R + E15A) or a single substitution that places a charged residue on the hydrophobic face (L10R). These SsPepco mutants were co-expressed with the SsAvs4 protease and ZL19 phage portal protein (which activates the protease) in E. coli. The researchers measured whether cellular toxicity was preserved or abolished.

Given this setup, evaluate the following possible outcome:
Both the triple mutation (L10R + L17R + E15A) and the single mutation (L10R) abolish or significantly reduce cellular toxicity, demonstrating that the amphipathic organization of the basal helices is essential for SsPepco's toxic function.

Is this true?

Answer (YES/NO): YES